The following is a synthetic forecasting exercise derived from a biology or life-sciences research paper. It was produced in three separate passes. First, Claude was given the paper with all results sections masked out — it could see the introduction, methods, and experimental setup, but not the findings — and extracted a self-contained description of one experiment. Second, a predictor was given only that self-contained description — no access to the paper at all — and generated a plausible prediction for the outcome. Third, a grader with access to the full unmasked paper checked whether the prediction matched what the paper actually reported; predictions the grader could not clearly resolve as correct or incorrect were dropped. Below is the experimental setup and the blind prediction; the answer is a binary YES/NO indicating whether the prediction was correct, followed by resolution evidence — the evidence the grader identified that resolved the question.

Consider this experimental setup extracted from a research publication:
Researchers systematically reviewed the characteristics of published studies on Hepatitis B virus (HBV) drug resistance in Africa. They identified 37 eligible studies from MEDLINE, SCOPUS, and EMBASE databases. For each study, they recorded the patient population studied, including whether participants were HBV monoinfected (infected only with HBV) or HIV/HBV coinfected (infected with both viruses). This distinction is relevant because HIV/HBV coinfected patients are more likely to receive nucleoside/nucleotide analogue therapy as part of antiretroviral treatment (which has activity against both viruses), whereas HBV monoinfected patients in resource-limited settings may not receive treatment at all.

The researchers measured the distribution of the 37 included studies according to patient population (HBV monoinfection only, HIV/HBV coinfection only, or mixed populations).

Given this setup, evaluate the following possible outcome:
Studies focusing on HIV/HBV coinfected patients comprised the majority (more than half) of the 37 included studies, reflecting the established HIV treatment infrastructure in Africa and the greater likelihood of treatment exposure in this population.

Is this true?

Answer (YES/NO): YES